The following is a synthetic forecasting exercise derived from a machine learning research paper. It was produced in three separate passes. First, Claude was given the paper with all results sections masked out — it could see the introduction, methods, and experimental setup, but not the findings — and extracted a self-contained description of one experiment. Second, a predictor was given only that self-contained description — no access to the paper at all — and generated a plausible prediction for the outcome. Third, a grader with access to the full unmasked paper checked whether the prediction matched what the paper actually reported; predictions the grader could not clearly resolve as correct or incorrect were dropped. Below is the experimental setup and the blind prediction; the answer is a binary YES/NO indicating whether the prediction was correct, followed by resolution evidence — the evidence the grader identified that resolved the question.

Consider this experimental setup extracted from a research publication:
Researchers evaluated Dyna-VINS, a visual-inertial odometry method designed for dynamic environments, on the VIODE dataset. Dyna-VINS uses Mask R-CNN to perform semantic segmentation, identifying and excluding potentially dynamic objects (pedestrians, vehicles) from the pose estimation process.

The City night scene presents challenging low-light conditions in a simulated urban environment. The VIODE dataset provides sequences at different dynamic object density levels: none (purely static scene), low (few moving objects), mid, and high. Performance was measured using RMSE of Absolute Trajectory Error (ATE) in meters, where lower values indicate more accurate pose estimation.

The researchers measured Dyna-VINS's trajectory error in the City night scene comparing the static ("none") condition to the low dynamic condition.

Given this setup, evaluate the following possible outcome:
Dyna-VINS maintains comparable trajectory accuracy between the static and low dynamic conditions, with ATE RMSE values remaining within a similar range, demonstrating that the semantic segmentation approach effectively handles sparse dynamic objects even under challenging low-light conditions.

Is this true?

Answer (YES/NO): NO